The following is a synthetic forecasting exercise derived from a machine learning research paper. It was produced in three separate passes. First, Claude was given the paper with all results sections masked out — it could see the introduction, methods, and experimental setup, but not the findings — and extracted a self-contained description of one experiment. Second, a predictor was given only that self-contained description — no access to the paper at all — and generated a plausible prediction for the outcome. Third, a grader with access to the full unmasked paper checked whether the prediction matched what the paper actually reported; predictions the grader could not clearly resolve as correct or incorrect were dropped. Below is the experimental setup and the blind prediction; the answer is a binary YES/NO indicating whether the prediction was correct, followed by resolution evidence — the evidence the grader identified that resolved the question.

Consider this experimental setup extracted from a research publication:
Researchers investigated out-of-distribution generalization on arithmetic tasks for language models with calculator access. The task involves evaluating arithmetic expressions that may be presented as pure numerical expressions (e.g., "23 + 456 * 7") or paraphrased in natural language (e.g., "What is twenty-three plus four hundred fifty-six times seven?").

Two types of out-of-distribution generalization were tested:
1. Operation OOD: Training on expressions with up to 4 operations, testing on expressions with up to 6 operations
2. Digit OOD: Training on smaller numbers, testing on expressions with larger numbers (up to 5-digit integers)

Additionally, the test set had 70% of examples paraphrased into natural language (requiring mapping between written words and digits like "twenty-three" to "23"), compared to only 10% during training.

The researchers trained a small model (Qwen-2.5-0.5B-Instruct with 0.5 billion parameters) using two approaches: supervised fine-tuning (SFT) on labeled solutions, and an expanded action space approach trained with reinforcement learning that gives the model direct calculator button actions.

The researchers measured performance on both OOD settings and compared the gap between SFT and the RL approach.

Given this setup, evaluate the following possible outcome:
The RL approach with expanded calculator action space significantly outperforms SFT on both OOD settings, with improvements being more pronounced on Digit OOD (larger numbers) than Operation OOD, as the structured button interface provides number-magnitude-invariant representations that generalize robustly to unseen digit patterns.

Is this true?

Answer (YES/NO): NO